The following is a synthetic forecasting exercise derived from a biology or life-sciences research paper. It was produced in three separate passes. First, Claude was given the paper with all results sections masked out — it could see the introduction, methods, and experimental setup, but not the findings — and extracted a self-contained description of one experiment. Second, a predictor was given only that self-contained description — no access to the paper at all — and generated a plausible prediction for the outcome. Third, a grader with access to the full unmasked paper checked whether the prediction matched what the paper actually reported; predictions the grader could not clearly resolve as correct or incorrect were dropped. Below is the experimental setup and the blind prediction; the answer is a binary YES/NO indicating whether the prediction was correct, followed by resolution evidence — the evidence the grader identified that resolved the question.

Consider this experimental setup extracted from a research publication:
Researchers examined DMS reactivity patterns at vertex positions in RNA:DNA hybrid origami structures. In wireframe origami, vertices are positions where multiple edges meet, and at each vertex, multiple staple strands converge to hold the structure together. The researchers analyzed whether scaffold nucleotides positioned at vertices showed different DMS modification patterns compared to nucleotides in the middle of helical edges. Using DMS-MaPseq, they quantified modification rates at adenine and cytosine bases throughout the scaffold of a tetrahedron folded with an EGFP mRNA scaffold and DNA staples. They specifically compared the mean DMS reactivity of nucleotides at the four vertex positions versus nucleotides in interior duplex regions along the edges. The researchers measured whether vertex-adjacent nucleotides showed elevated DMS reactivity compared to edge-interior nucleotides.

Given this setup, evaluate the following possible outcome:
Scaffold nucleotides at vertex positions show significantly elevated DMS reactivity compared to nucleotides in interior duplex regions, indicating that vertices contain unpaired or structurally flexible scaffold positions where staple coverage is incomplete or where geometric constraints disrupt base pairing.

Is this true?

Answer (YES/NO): YES